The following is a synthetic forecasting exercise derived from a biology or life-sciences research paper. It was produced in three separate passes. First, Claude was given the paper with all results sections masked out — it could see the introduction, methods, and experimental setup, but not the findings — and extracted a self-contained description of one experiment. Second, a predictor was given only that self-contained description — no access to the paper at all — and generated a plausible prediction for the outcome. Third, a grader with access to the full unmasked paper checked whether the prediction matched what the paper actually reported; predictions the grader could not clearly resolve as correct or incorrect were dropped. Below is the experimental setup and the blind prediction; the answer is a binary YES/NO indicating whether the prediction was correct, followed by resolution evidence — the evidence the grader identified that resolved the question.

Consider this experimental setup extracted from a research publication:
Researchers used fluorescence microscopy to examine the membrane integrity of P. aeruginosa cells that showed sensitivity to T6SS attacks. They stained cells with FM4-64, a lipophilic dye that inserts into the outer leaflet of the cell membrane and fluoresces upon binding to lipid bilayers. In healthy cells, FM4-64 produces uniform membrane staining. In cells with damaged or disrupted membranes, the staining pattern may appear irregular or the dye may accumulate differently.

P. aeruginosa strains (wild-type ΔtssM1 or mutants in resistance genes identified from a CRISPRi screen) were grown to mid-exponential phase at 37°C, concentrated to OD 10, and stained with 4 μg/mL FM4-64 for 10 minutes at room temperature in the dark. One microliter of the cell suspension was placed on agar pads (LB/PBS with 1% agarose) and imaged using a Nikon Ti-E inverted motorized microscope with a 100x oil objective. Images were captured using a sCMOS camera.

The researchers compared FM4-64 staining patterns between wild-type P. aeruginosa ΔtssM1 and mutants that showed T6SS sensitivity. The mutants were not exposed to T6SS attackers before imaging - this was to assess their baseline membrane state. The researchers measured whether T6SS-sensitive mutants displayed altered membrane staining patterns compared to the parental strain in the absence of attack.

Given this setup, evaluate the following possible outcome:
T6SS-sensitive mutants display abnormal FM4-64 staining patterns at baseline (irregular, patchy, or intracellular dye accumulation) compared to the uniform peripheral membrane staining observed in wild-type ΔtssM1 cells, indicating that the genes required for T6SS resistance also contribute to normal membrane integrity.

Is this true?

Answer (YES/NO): YES